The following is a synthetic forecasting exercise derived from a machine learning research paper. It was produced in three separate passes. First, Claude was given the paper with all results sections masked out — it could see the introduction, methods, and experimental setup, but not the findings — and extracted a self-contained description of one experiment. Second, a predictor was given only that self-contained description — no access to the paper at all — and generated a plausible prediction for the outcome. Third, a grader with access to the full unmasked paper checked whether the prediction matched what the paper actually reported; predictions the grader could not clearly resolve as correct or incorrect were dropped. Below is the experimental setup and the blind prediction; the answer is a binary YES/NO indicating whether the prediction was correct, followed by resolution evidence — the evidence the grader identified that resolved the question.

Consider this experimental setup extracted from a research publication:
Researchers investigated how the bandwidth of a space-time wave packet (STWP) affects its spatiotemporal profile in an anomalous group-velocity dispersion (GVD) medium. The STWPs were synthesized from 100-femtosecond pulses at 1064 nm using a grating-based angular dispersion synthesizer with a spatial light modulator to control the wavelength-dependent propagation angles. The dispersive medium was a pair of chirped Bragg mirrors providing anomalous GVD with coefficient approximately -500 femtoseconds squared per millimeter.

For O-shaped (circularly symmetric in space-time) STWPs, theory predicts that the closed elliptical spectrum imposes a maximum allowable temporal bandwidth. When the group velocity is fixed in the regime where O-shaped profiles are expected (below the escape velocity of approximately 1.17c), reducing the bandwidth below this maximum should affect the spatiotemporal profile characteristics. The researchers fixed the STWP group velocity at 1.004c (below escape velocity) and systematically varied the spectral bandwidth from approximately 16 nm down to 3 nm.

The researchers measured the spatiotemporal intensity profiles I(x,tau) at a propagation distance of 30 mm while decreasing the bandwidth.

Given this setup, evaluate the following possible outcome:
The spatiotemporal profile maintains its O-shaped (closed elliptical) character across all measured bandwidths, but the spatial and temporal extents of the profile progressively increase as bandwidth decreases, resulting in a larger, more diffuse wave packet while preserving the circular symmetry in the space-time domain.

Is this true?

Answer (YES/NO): NO